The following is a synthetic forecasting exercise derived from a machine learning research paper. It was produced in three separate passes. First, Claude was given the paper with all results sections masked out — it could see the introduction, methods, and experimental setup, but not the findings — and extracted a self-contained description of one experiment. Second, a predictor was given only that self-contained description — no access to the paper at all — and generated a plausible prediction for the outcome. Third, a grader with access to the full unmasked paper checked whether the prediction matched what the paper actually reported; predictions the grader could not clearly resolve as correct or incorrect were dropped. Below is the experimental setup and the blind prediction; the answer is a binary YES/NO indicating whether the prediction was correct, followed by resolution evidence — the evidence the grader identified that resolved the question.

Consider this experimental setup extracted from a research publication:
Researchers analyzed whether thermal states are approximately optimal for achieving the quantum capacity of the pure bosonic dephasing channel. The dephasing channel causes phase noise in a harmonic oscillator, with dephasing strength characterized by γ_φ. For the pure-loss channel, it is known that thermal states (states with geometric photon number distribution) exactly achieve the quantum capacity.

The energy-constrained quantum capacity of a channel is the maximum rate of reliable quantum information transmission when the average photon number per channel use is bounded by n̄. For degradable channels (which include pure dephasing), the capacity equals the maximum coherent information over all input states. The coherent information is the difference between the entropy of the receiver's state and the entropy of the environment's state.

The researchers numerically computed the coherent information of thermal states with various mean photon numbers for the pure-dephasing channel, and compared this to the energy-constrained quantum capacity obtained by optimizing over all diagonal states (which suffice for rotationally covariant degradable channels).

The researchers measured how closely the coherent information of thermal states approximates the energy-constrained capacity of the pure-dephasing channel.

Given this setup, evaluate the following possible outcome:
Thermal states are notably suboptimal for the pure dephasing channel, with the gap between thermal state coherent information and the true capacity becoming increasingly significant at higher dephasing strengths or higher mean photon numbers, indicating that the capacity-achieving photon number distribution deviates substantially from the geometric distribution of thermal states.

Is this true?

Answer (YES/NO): NO